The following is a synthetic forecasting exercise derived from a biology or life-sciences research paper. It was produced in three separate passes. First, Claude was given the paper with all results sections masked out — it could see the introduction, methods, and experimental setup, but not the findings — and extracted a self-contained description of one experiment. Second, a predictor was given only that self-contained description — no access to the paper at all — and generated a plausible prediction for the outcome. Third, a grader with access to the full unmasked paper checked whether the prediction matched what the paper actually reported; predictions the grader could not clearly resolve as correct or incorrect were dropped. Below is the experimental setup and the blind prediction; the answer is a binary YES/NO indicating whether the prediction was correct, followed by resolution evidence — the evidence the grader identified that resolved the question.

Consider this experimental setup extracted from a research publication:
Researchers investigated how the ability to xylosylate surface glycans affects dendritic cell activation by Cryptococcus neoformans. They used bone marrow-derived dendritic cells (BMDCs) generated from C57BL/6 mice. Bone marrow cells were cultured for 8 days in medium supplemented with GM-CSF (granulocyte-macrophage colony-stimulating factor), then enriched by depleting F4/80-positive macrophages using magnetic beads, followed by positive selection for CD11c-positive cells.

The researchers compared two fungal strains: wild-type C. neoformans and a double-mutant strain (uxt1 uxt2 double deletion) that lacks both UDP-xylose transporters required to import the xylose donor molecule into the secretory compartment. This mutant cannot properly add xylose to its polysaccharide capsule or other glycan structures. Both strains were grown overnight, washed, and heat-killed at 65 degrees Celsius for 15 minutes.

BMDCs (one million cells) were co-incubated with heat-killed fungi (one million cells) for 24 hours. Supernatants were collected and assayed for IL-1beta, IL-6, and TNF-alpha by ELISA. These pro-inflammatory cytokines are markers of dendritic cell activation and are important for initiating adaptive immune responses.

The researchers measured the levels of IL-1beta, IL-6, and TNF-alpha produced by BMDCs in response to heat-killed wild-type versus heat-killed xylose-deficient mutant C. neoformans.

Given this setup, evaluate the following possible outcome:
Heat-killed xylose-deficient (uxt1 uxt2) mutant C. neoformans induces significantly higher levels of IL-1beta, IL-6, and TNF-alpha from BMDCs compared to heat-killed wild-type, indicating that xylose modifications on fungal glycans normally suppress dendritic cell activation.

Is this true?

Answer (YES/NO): YES